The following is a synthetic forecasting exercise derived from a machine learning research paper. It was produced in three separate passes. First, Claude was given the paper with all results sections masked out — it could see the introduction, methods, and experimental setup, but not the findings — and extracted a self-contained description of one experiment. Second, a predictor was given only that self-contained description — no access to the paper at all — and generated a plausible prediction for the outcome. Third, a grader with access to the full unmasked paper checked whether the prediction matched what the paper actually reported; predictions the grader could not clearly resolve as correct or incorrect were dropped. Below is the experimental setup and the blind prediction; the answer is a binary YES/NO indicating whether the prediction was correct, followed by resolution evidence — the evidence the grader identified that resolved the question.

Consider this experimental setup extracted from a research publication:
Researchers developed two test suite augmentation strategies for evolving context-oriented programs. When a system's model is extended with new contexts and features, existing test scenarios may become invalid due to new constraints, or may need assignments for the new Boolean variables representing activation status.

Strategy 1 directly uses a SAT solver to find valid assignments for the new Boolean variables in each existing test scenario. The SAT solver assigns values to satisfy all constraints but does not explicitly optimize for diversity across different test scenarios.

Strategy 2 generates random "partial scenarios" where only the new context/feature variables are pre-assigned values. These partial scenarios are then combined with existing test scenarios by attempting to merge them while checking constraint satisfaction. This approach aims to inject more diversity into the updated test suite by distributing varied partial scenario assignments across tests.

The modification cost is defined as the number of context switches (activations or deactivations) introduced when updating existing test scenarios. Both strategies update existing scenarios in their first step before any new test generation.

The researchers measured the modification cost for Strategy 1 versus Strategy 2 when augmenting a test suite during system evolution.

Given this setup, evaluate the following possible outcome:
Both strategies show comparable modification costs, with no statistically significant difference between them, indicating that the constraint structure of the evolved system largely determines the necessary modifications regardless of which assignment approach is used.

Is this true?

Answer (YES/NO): NO